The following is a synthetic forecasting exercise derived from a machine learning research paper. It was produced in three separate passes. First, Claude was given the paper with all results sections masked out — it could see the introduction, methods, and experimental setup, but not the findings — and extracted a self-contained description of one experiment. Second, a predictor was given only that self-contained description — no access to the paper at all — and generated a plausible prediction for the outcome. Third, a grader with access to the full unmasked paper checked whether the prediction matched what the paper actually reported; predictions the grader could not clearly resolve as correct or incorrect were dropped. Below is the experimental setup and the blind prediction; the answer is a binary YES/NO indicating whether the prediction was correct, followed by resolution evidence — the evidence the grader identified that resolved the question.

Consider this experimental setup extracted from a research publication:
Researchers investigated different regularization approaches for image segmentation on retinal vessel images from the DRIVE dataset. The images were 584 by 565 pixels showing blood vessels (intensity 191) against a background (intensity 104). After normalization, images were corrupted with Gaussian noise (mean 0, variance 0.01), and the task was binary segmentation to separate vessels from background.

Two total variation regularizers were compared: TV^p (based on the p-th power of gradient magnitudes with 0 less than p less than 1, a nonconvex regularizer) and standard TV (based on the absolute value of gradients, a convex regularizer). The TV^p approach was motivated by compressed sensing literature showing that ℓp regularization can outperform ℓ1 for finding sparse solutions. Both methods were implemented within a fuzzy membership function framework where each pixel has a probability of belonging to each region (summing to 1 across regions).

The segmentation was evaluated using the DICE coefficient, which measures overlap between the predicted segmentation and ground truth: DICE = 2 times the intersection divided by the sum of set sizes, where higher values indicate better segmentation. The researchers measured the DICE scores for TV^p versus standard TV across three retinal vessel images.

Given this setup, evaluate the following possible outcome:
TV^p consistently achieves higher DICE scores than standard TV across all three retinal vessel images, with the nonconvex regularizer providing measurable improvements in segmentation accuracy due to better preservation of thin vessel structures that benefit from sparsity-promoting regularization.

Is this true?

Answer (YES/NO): NO